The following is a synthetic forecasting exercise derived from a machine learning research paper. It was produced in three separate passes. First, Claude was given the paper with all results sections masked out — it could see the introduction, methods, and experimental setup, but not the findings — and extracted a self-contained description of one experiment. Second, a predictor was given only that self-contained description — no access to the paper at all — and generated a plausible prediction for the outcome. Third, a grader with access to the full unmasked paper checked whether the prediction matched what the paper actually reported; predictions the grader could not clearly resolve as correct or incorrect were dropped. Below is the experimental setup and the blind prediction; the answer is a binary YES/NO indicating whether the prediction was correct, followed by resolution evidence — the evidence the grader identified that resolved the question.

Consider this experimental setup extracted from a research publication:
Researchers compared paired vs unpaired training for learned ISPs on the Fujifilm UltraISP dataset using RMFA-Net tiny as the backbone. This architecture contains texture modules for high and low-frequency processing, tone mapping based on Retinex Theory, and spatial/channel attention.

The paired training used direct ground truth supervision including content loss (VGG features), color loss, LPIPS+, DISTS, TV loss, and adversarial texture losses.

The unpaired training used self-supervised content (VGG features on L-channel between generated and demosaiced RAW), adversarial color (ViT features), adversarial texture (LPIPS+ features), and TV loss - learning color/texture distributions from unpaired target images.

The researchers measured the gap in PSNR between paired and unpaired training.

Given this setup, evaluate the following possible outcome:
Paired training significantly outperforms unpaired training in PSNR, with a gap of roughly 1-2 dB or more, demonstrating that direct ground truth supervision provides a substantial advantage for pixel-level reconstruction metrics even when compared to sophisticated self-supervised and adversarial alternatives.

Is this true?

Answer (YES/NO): YES